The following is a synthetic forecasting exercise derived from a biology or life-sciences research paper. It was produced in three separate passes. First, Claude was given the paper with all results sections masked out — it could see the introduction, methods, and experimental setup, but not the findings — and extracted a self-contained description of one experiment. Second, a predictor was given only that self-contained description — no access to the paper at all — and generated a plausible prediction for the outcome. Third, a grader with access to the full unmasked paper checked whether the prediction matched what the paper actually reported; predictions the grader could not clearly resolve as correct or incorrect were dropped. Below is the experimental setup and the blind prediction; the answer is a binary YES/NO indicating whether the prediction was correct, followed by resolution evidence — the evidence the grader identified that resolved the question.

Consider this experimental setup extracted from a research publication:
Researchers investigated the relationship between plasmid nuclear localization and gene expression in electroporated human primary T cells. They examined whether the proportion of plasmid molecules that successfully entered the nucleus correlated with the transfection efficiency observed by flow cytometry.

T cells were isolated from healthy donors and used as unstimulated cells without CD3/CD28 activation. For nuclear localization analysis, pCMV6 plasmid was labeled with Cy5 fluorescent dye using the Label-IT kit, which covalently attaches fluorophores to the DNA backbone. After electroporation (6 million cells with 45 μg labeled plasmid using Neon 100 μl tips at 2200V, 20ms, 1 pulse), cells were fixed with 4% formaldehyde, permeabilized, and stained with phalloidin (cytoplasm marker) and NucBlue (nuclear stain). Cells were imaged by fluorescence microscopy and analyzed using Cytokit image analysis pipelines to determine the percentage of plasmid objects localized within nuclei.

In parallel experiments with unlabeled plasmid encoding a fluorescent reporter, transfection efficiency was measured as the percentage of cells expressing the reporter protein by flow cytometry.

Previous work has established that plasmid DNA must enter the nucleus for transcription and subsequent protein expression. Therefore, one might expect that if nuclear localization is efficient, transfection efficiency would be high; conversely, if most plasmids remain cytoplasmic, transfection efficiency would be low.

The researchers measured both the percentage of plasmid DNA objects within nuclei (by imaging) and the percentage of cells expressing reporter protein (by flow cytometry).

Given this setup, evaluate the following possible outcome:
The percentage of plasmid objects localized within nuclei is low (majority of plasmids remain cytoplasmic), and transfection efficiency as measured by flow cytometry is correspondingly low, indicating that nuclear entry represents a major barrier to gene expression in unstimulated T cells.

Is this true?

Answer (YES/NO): YES